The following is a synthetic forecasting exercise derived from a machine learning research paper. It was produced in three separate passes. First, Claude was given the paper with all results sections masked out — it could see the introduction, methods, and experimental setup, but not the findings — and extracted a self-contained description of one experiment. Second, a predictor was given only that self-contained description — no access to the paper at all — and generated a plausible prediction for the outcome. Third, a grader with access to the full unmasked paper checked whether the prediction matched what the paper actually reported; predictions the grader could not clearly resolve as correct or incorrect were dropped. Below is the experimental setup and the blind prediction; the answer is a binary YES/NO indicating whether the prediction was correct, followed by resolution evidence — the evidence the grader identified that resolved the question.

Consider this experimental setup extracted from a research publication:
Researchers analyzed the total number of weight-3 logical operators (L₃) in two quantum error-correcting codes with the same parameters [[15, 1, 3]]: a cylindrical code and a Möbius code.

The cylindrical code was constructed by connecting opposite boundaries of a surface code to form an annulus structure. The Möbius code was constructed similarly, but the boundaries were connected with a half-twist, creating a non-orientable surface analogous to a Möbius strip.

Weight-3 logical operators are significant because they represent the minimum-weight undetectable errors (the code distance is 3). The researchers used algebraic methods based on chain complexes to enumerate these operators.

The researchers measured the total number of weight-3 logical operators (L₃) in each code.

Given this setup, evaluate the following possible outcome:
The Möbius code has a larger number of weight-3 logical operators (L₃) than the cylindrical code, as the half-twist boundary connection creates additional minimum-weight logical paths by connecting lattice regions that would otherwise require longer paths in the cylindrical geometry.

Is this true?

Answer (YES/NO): NO